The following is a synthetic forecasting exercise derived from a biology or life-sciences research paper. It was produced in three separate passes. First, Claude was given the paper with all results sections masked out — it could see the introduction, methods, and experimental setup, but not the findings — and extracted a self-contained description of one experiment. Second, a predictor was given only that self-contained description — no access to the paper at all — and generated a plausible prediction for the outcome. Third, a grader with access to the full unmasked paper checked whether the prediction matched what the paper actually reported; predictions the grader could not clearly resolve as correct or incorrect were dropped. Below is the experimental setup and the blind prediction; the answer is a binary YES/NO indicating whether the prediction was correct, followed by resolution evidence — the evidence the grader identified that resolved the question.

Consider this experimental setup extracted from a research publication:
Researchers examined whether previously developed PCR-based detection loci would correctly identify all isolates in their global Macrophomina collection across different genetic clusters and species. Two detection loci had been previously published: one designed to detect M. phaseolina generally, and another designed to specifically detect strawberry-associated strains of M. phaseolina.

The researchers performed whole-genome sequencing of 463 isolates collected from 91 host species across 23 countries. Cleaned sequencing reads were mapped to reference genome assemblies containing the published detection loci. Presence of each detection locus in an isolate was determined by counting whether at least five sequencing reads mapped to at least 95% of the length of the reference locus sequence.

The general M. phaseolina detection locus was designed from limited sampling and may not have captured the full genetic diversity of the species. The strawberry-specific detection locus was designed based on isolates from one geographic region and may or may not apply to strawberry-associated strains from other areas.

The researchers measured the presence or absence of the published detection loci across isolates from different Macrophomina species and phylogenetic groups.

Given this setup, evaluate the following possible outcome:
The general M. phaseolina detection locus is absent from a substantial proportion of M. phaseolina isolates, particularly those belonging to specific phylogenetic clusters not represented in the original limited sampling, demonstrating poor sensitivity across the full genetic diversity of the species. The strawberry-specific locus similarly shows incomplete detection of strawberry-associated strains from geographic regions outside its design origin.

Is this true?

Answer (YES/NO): NO